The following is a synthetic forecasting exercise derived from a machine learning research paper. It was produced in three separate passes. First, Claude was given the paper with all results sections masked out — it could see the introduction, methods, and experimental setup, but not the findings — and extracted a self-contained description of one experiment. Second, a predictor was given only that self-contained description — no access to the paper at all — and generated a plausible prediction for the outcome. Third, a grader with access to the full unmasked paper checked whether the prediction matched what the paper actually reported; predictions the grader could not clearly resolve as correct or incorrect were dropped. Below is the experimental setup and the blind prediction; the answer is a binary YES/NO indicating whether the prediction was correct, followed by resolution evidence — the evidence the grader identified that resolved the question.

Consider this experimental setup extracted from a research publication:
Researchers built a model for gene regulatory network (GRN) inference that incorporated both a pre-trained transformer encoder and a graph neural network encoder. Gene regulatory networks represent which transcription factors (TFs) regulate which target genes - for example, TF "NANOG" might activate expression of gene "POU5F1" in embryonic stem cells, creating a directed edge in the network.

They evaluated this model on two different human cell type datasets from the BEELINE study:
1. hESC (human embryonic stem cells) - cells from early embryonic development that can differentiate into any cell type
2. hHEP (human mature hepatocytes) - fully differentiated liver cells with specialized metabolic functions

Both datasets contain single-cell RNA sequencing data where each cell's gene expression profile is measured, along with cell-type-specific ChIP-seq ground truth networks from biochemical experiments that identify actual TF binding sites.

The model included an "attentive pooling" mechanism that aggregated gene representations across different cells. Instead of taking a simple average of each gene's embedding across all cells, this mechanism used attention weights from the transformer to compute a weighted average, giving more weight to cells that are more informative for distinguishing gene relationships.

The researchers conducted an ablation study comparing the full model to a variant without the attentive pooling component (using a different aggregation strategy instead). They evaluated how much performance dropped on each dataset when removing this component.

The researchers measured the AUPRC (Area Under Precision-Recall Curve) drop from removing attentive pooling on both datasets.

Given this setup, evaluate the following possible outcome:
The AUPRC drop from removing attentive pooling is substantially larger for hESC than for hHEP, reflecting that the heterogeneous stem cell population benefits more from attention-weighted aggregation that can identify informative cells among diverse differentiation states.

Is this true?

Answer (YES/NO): NO